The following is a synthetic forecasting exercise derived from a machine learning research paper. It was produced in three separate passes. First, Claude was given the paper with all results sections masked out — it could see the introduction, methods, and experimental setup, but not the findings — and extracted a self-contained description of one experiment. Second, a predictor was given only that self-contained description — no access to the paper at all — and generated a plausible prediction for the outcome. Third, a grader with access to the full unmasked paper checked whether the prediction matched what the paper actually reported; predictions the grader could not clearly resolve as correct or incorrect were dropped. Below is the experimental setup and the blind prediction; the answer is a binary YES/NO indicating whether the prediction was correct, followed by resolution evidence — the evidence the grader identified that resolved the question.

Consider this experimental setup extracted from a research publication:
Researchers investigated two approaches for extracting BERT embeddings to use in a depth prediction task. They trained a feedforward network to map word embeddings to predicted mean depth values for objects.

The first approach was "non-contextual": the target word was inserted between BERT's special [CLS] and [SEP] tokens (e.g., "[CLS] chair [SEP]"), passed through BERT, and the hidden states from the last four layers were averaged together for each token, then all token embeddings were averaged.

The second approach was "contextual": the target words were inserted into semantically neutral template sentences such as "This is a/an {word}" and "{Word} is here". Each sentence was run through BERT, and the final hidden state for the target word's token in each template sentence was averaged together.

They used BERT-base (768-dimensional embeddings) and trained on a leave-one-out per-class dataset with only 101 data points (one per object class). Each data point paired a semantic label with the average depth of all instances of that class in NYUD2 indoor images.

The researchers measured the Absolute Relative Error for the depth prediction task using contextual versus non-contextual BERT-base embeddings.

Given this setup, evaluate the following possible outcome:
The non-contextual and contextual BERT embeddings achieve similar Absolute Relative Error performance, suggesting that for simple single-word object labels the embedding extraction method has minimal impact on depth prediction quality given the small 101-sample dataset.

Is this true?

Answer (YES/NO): NO